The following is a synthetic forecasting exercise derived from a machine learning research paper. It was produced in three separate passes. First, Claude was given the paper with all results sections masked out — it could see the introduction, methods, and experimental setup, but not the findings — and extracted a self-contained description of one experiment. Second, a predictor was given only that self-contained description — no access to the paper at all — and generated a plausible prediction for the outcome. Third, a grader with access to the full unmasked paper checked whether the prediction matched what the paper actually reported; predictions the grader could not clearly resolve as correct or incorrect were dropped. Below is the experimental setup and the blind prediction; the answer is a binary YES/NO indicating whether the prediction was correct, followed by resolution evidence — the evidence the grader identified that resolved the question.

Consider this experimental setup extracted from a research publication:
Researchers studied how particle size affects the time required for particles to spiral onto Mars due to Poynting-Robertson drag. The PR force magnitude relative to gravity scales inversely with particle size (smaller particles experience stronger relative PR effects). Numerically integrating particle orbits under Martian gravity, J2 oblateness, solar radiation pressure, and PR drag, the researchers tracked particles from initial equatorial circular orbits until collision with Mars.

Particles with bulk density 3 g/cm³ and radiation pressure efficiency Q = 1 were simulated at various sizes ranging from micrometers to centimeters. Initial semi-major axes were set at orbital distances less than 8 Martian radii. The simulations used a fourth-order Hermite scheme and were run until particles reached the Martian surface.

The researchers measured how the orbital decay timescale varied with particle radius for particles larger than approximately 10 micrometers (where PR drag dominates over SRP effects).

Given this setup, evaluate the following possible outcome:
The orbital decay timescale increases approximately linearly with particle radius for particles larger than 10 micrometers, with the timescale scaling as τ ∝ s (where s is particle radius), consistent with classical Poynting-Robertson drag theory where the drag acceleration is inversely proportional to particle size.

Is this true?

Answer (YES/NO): YES